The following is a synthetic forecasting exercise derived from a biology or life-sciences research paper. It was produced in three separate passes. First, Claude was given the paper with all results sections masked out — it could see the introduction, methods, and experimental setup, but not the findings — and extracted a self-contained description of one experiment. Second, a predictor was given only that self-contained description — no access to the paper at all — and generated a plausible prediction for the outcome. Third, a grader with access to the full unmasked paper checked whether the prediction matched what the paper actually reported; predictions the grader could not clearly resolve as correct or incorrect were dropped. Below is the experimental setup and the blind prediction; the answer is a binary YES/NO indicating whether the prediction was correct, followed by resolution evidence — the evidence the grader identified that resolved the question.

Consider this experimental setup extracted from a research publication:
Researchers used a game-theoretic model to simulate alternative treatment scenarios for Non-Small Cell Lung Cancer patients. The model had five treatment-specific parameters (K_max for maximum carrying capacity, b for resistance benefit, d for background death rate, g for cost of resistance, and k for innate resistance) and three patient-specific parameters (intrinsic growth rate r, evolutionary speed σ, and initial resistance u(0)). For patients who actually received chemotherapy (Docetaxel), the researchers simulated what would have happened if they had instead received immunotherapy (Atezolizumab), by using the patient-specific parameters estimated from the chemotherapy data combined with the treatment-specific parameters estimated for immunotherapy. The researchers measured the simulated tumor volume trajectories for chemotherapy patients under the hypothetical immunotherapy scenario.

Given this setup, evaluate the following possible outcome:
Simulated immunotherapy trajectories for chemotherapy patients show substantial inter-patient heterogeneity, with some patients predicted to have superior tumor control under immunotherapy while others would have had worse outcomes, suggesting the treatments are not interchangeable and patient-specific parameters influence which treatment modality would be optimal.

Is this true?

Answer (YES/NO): YES